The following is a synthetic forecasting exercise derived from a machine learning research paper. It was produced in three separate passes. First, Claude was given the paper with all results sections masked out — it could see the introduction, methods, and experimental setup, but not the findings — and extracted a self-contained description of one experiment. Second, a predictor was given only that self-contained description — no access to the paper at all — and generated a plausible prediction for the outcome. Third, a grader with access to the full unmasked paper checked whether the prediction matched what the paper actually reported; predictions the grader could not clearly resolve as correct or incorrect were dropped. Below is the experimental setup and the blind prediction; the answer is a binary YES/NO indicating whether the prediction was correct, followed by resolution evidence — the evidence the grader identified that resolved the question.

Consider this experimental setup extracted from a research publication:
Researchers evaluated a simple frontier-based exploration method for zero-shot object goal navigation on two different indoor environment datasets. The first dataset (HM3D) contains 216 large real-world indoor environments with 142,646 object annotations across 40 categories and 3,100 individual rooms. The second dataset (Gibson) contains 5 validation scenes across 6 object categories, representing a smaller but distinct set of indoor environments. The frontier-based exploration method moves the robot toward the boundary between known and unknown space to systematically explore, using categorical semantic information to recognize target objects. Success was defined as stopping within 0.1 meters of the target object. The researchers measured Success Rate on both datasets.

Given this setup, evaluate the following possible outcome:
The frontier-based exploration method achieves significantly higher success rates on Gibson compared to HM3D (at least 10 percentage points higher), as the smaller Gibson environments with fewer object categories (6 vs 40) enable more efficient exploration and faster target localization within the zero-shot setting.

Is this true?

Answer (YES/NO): YES